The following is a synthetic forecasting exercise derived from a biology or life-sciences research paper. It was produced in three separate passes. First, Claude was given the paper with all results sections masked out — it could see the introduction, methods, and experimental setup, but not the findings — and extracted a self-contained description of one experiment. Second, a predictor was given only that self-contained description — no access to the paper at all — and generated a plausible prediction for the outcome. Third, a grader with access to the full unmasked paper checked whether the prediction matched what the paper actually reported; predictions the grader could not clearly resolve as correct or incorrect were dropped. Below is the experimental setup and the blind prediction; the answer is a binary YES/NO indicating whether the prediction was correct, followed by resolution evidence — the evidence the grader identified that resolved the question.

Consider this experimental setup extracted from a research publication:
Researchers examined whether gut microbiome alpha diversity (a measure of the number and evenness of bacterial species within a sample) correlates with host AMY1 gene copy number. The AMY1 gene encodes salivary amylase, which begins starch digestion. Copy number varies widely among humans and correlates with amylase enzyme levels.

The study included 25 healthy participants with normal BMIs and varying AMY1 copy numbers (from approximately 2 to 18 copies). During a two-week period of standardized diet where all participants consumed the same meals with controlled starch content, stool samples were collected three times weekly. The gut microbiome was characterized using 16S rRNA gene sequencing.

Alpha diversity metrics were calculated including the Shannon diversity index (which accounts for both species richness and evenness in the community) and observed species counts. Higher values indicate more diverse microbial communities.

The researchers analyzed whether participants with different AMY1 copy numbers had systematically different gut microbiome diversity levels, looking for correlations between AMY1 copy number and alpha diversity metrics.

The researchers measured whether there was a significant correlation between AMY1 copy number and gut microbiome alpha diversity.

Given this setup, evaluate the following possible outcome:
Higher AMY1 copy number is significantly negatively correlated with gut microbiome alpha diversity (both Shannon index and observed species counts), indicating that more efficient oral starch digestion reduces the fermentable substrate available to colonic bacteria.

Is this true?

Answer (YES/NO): NO